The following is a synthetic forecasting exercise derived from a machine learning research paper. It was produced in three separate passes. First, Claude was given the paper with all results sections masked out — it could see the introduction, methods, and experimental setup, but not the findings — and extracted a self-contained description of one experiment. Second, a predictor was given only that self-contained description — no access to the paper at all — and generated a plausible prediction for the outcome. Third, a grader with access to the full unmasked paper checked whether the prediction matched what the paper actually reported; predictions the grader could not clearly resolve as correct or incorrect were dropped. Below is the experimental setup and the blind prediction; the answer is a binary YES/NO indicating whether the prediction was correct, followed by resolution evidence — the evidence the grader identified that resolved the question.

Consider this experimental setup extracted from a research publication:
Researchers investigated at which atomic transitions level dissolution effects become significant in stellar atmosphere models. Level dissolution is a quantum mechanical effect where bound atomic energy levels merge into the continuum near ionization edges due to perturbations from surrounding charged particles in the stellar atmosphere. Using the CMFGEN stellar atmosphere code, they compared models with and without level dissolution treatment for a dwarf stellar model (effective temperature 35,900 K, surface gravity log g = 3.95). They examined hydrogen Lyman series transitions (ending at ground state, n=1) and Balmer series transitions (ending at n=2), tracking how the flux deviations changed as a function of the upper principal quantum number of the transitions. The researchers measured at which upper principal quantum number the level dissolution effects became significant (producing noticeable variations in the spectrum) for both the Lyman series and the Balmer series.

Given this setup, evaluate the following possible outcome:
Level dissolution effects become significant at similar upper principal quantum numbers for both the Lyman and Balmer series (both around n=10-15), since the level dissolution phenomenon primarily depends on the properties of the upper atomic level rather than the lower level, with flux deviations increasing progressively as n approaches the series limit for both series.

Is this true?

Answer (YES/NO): NO